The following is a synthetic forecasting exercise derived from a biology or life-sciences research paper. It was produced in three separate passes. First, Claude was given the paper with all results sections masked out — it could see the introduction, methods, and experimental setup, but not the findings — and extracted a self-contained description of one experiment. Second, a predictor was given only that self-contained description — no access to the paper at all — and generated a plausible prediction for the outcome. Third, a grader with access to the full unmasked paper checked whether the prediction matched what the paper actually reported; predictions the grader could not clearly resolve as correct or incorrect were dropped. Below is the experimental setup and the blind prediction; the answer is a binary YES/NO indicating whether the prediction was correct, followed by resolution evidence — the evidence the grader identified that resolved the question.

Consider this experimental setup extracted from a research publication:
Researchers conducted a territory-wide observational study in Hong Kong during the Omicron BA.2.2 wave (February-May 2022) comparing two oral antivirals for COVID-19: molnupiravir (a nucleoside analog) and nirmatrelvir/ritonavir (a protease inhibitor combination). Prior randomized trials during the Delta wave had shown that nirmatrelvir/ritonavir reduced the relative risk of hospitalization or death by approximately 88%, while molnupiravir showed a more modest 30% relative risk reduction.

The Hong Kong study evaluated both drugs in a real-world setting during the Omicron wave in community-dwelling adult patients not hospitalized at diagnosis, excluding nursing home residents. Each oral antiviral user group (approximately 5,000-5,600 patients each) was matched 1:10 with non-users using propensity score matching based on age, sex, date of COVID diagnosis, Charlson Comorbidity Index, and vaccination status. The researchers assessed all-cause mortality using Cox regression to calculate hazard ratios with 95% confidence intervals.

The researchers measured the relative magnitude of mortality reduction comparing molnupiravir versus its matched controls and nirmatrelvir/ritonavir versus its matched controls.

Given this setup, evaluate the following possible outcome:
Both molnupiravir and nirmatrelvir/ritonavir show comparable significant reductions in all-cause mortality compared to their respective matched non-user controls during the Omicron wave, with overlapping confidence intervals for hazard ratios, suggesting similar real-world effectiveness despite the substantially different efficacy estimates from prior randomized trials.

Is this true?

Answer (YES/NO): NO